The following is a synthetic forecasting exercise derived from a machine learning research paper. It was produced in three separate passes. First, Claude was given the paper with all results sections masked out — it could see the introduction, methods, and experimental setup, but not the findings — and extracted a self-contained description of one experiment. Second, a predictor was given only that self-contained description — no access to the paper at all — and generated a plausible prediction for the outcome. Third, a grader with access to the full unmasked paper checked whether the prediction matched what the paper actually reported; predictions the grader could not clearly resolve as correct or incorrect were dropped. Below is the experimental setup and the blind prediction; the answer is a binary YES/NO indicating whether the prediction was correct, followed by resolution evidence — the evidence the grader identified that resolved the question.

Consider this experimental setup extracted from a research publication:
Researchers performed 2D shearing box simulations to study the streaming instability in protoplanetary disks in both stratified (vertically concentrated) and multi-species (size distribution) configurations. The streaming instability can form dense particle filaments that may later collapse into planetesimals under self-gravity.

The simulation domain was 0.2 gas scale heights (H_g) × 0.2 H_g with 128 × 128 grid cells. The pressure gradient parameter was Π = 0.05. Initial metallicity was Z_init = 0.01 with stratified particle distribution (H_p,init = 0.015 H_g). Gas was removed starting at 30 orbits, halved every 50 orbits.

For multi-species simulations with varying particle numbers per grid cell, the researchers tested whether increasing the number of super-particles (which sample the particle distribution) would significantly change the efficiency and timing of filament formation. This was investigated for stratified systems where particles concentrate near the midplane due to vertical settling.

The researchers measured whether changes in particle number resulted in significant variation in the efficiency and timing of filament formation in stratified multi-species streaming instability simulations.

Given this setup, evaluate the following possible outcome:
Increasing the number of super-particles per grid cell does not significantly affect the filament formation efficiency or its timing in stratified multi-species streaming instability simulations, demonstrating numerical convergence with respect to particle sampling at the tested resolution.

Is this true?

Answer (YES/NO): YES